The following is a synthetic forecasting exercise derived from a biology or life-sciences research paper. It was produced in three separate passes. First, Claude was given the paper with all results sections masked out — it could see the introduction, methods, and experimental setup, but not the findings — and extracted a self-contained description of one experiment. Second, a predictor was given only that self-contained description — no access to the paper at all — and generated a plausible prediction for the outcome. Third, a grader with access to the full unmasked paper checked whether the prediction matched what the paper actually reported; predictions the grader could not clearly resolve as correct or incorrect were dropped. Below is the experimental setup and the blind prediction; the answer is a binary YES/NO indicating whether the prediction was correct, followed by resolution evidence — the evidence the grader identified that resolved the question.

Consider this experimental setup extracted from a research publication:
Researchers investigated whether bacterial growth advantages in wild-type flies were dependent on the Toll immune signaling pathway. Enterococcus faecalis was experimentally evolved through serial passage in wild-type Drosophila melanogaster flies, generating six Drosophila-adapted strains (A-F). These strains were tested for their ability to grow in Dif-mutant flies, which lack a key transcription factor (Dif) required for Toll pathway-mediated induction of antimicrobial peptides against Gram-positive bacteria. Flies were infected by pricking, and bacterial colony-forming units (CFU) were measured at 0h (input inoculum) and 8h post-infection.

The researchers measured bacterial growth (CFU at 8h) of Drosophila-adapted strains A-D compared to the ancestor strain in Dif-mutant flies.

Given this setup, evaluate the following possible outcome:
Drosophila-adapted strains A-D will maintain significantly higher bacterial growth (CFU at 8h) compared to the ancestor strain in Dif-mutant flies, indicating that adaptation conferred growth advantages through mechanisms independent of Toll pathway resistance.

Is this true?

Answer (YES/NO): NO